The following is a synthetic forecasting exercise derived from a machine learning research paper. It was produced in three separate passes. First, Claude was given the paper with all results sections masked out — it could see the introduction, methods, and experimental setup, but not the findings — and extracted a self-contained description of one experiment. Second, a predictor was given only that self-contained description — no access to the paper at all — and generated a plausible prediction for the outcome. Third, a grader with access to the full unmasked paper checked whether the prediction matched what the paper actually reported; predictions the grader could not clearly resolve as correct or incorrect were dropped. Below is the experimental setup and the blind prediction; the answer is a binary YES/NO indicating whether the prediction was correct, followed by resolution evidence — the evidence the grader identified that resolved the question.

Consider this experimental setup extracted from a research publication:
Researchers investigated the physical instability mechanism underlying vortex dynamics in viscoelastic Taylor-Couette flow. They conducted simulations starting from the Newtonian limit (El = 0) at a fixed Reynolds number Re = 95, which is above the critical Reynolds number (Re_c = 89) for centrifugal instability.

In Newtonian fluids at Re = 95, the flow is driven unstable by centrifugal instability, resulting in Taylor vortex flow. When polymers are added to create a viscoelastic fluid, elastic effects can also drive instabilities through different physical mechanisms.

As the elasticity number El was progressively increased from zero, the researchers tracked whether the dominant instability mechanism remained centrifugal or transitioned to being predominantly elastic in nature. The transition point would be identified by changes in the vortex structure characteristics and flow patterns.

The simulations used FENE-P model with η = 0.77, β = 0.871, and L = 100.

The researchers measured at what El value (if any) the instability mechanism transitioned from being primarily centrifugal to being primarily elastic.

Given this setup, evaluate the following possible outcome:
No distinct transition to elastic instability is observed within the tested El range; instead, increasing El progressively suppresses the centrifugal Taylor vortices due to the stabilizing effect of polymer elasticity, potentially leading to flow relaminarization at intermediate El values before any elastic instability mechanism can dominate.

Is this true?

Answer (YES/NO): NO